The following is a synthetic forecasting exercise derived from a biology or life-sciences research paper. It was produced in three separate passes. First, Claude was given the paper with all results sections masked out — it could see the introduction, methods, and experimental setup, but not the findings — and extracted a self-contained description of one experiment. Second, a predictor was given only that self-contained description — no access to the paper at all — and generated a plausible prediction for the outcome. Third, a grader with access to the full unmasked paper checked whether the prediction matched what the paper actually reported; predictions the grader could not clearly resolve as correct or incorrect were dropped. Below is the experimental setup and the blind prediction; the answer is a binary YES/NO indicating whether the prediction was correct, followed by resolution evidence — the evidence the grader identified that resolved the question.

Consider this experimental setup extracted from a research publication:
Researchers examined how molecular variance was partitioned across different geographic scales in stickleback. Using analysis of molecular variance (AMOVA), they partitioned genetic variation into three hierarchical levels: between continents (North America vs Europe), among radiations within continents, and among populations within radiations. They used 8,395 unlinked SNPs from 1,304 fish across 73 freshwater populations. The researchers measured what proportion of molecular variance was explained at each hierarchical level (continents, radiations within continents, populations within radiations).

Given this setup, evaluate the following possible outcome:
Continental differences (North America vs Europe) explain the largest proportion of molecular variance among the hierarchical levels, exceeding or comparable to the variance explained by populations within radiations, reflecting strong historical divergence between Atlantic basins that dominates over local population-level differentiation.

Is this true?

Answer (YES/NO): YES